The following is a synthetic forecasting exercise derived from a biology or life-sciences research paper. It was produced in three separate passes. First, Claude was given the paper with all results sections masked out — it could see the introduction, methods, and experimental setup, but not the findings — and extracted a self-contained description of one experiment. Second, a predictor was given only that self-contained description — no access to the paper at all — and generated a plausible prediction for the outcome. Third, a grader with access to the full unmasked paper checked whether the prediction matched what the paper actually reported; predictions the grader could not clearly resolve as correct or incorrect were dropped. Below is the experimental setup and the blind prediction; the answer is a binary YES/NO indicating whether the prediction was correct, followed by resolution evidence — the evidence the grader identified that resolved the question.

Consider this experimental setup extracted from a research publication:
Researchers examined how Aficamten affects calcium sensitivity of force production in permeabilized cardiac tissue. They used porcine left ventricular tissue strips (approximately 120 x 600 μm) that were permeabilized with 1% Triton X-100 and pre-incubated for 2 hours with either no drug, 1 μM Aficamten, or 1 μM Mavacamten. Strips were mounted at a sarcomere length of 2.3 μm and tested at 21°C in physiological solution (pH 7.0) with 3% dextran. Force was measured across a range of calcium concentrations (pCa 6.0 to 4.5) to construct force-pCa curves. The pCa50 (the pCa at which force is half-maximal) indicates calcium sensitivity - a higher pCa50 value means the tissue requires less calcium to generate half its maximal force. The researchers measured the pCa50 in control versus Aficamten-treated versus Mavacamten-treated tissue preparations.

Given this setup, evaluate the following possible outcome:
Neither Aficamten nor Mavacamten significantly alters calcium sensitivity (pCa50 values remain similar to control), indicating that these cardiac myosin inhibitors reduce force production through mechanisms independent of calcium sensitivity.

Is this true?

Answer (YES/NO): NO